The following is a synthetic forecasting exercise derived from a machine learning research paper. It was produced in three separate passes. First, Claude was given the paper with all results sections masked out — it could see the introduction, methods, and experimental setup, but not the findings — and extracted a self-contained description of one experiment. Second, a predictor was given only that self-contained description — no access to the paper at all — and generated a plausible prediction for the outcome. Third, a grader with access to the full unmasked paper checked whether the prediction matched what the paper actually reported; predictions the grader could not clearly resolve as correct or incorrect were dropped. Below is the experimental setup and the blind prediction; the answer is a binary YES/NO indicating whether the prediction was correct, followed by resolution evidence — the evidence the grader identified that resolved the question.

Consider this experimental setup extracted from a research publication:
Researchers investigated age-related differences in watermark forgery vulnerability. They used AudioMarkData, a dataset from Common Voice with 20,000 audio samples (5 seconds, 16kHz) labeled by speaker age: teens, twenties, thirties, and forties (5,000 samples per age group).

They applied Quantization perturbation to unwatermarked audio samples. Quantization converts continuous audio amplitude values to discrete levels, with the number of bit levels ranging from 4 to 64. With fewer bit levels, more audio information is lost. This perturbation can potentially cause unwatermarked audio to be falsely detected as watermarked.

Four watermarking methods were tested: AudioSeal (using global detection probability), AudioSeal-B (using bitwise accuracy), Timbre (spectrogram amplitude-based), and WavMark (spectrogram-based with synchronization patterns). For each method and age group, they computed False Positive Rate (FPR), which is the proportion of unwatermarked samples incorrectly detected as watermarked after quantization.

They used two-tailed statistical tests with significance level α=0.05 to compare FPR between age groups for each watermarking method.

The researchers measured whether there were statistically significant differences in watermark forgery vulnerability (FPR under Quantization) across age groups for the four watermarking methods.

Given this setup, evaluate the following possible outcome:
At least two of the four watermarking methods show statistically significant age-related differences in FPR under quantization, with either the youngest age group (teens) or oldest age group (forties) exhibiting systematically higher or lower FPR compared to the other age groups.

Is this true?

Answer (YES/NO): NO